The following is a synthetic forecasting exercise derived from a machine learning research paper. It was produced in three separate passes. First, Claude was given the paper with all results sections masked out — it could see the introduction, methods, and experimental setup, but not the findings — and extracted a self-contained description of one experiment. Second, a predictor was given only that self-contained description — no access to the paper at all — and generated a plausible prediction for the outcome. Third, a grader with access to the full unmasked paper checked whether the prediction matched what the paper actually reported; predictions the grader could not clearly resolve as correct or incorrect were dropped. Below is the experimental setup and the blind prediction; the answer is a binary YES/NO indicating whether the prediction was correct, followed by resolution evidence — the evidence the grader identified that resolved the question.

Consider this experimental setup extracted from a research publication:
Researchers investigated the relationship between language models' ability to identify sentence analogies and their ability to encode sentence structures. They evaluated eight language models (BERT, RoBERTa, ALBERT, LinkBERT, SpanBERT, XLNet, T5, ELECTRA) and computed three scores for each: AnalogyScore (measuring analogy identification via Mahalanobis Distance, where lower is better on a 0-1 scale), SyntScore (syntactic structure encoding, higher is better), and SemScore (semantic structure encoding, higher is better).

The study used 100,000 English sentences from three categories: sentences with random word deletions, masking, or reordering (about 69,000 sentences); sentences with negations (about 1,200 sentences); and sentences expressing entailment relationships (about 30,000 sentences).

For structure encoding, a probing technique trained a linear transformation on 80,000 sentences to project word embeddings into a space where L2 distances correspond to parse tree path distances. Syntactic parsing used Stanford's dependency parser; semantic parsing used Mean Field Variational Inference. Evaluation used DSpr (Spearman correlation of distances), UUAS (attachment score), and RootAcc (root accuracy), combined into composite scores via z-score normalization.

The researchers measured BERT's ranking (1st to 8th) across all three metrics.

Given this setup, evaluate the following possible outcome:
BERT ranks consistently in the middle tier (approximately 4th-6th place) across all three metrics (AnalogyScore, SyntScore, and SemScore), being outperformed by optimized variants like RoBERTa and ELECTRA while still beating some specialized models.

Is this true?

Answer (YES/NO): NO